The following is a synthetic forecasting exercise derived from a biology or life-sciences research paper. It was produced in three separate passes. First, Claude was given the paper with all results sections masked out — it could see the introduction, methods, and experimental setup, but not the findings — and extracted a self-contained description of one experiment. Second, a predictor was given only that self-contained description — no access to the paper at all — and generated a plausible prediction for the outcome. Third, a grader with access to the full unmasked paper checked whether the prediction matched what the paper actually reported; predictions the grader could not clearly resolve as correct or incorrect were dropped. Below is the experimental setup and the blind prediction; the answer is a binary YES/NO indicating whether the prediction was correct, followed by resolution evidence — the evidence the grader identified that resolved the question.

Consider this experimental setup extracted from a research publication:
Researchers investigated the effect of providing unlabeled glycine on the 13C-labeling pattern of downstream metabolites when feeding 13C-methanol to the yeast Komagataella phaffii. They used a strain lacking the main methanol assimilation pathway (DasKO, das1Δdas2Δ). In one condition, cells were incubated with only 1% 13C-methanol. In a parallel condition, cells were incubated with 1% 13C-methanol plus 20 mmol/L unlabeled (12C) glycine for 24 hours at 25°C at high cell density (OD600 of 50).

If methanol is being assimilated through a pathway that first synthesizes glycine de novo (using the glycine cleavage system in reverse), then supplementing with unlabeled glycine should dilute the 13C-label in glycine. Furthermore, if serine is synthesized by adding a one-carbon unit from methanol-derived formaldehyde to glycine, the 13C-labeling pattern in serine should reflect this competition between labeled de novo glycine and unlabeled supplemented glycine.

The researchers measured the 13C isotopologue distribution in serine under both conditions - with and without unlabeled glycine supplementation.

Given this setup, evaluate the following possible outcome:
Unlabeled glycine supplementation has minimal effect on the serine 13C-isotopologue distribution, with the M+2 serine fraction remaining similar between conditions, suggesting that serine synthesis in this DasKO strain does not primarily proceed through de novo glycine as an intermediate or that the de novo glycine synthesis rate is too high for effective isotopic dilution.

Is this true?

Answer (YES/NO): NO